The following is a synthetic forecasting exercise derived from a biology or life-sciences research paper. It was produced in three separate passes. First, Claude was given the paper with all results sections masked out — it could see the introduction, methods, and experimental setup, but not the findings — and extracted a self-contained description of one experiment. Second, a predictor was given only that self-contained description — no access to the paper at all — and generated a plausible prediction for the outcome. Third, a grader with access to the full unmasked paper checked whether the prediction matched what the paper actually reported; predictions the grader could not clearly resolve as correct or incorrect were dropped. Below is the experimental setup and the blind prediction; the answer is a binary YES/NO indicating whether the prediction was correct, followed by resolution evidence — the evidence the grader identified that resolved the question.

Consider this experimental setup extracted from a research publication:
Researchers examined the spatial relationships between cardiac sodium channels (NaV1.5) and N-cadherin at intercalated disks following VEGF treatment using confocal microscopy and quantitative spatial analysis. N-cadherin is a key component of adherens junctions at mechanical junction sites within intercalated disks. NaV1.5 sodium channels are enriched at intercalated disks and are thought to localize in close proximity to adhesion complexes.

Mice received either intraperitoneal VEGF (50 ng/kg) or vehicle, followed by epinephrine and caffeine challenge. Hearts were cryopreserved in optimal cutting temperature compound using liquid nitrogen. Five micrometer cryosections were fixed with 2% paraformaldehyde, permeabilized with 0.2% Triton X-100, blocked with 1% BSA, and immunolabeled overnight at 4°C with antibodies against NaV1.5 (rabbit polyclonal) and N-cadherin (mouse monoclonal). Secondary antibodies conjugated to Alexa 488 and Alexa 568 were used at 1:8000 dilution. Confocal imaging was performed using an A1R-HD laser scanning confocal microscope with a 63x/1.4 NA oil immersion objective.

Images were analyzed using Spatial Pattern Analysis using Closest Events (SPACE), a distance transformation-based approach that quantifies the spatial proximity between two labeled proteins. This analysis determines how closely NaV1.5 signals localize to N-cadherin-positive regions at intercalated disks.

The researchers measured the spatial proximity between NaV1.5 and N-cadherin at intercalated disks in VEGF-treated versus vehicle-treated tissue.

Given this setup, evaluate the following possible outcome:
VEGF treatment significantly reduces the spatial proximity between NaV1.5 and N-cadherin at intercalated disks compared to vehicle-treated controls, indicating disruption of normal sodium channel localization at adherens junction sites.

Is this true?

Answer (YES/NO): YES